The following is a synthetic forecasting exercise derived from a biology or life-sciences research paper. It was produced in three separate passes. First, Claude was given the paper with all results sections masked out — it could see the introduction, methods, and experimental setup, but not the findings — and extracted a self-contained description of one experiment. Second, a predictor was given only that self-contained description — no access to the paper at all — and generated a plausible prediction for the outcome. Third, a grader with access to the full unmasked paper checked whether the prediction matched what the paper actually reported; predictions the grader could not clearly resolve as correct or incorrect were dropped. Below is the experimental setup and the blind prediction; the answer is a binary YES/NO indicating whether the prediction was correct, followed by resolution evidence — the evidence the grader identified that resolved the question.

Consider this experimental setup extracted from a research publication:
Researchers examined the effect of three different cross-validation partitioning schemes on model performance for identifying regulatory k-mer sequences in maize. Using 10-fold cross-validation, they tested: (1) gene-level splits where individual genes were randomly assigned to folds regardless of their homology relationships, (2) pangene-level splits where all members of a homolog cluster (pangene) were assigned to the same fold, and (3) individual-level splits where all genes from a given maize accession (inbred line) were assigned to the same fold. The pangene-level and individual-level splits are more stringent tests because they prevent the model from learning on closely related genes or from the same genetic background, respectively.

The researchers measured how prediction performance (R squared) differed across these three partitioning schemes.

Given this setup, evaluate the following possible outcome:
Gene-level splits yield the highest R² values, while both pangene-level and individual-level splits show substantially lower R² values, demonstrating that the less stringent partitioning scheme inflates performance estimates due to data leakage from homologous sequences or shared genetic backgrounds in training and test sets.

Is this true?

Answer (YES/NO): NO